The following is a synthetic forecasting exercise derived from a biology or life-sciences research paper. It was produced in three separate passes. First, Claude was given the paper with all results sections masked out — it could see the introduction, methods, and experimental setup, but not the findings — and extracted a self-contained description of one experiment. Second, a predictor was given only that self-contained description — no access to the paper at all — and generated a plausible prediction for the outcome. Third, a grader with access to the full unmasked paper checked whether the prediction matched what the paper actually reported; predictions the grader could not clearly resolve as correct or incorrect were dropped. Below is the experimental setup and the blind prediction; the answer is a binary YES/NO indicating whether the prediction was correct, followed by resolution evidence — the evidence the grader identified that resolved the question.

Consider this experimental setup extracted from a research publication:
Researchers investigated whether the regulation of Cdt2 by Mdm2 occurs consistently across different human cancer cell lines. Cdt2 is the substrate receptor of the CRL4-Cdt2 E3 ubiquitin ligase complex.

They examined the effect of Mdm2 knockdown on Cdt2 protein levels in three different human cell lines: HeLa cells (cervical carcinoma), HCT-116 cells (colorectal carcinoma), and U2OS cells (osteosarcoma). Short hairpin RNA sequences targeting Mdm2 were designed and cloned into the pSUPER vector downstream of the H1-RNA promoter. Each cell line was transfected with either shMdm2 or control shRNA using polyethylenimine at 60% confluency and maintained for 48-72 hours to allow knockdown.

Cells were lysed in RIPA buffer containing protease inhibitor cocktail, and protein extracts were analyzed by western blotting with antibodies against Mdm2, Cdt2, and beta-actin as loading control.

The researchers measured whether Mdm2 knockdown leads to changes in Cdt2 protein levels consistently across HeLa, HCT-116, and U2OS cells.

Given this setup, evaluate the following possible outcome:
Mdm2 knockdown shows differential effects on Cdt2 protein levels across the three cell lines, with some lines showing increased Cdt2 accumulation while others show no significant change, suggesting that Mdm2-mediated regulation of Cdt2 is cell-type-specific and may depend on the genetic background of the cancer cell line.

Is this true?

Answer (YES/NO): NO